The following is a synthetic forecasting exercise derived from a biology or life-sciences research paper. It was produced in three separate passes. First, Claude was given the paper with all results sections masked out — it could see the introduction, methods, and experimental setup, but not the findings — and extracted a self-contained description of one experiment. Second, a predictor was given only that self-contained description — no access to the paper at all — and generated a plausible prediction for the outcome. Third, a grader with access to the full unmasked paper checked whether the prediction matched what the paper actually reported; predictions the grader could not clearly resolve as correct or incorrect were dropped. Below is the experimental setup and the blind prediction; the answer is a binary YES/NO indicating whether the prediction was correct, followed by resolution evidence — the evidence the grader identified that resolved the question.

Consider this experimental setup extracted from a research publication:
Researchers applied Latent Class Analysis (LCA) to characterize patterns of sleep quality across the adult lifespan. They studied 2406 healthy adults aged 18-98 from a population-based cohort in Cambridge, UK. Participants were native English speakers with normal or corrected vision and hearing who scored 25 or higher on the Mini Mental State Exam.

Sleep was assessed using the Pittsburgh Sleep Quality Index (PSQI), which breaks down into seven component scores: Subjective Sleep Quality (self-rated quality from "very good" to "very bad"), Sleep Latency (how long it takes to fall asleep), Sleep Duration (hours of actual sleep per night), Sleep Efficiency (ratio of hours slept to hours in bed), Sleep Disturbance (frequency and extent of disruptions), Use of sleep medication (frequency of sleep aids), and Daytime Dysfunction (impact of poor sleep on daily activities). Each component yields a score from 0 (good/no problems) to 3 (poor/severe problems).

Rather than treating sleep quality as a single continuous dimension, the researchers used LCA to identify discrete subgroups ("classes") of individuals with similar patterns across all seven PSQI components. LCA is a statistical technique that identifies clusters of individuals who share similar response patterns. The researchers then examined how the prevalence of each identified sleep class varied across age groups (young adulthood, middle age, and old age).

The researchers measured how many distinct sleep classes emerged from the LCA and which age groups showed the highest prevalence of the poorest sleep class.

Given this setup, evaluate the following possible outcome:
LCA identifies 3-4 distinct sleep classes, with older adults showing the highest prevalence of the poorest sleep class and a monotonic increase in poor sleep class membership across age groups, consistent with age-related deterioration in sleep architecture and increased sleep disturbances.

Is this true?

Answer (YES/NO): NO